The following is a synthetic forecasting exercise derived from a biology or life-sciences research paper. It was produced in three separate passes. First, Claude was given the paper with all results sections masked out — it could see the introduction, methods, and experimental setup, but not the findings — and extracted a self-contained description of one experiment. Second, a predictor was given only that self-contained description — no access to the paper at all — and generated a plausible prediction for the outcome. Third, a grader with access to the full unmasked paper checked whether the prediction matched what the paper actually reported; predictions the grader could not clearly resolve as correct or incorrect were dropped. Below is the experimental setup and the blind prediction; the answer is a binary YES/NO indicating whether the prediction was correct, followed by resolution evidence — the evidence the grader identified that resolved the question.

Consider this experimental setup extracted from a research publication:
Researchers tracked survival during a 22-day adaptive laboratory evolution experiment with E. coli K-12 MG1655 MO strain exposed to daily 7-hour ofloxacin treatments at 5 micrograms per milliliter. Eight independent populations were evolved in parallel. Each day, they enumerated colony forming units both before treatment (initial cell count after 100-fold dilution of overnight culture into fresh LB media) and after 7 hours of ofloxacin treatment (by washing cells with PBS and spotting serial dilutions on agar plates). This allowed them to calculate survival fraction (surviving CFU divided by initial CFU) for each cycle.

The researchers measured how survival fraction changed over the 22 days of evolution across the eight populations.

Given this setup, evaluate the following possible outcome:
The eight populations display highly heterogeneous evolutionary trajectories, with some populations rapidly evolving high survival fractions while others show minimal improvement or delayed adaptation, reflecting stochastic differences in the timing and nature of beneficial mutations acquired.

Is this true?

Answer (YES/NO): YES